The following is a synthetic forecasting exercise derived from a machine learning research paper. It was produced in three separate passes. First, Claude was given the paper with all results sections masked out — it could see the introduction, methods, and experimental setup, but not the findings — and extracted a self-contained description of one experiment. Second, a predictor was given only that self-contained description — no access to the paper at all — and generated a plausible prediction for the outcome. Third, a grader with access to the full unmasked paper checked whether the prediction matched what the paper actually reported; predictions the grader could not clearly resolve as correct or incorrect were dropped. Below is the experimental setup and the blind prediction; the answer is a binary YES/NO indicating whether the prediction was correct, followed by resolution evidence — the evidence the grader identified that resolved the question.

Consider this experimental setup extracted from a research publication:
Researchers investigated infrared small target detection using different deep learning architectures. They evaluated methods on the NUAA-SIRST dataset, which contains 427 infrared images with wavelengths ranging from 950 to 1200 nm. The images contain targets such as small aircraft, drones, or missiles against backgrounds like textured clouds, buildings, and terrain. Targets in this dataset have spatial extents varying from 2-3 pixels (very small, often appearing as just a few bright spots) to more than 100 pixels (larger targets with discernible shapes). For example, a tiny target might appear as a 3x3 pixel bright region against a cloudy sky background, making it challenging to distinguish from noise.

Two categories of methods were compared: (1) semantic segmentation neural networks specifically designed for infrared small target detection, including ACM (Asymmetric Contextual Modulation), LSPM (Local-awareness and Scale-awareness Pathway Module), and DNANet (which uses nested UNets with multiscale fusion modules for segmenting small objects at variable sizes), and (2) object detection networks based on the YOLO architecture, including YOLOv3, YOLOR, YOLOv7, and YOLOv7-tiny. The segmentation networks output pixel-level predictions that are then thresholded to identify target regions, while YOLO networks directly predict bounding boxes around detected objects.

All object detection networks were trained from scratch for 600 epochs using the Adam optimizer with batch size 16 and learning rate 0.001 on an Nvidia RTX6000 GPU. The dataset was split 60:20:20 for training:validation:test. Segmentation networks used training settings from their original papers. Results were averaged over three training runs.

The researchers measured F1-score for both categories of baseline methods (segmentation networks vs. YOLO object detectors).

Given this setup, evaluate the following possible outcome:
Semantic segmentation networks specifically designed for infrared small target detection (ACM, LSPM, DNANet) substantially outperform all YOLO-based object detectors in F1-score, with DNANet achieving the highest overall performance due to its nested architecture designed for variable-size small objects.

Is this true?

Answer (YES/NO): NO